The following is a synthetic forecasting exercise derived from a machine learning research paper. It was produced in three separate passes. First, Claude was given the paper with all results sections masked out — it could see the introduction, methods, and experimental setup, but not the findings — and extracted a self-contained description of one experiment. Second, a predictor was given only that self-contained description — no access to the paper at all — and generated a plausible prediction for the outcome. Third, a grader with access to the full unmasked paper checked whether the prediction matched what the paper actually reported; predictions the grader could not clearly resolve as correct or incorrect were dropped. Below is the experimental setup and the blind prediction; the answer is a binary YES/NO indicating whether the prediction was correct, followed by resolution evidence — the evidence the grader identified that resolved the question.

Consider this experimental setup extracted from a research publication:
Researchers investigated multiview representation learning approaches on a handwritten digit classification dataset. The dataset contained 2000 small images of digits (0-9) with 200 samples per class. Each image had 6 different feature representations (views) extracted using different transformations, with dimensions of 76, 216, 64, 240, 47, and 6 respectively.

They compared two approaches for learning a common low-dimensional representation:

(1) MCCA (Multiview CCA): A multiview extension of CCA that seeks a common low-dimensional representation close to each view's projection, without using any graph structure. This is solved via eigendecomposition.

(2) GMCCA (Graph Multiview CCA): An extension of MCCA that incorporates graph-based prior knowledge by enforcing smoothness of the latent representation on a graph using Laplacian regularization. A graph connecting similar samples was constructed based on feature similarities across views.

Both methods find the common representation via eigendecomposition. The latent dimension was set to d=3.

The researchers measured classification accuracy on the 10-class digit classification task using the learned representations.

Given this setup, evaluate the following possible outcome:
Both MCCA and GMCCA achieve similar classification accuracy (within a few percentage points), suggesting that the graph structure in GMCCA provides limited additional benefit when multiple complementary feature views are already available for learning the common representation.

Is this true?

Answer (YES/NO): NO